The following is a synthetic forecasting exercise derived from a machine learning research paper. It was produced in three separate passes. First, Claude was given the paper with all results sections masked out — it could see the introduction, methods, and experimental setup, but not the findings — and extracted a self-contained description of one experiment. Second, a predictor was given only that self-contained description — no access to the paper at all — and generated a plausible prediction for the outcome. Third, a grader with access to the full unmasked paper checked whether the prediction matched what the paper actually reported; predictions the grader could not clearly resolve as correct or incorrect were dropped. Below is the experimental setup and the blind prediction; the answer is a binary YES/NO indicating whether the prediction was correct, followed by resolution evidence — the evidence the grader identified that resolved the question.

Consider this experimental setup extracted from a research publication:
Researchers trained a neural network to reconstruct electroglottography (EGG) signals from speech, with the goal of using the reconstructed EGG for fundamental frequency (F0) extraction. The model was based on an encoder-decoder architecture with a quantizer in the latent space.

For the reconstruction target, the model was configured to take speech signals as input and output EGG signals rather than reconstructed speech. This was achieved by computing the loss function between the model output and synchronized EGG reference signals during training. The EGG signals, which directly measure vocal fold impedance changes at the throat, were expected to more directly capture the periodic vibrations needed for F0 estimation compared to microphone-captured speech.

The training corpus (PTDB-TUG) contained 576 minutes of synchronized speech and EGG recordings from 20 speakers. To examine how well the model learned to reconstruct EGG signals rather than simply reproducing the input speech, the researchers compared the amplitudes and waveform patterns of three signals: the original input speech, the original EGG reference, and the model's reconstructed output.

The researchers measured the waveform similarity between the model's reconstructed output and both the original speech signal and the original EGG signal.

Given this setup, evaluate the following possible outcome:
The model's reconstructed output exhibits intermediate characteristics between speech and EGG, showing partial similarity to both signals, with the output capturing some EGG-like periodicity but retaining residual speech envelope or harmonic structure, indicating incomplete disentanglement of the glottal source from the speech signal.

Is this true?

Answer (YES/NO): NO